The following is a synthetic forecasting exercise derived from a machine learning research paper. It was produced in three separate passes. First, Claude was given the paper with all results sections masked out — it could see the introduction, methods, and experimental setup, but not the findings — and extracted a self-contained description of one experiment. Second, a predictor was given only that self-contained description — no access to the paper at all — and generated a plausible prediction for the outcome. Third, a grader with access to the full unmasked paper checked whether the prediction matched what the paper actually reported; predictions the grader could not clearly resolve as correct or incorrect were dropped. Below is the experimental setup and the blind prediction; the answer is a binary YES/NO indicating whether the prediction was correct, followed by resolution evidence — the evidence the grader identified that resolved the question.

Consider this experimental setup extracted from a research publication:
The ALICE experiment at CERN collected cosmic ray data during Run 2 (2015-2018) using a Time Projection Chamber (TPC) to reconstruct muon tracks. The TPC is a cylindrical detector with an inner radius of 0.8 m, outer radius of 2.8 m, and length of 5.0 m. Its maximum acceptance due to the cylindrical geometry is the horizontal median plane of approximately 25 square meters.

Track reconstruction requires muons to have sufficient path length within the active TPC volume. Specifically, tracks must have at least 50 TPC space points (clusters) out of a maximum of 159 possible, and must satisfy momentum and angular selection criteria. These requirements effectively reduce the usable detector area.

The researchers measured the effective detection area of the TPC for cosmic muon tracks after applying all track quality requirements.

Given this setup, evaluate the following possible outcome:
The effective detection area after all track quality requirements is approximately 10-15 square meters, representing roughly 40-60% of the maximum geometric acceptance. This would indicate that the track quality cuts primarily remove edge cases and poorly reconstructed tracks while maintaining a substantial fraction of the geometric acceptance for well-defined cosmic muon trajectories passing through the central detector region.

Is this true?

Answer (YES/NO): NO